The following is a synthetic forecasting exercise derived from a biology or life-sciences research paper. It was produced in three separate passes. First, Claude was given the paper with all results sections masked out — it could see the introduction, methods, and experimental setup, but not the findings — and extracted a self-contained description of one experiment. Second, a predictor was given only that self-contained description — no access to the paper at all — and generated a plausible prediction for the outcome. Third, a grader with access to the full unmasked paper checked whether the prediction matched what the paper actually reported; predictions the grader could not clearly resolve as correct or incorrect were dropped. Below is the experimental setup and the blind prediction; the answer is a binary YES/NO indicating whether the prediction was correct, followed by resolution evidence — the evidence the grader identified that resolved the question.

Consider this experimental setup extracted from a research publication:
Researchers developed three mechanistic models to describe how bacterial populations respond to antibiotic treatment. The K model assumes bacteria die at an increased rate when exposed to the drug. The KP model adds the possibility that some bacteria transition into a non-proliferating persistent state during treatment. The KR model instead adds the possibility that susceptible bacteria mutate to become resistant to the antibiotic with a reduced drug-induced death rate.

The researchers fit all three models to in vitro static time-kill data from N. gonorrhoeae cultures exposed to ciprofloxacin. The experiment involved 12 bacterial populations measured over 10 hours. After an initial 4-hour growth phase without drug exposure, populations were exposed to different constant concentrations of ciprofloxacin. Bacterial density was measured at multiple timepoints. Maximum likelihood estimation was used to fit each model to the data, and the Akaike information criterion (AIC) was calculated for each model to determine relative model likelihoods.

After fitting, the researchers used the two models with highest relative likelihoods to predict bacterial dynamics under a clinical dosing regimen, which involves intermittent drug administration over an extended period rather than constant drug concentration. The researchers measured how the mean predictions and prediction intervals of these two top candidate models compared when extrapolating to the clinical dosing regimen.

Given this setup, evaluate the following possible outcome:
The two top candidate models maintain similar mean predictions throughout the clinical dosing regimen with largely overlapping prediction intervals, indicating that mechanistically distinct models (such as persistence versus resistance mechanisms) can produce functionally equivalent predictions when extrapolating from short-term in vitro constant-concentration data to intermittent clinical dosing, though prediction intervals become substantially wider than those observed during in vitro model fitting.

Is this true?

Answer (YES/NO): NO